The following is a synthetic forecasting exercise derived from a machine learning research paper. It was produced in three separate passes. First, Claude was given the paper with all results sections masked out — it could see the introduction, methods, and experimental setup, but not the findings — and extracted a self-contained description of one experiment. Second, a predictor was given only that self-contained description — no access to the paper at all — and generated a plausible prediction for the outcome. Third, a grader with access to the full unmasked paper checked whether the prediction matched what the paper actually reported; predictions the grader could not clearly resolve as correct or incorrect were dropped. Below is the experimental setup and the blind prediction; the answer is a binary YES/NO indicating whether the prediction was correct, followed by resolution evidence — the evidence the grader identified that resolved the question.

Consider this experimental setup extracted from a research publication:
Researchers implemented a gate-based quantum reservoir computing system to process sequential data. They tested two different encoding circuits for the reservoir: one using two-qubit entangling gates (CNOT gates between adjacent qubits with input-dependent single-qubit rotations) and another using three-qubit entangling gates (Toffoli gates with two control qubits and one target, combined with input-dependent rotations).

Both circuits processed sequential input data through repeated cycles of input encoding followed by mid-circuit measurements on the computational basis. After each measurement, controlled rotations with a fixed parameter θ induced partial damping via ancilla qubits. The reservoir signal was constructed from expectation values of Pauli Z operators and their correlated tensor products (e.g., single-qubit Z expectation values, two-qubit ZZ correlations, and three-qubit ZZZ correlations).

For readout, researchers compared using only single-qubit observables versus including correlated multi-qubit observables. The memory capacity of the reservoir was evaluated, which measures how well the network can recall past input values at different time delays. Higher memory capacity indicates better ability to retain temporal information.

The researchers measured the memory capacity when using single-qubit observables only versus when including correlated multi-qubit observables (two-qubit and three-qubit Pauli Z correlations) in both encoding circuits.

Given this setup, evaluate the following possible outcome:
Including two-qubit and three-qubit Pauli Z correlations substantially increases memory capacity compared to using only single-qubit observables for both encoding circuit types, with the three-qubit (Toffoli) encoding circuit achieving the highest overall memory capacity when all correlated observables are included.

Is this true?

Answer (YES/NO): NO